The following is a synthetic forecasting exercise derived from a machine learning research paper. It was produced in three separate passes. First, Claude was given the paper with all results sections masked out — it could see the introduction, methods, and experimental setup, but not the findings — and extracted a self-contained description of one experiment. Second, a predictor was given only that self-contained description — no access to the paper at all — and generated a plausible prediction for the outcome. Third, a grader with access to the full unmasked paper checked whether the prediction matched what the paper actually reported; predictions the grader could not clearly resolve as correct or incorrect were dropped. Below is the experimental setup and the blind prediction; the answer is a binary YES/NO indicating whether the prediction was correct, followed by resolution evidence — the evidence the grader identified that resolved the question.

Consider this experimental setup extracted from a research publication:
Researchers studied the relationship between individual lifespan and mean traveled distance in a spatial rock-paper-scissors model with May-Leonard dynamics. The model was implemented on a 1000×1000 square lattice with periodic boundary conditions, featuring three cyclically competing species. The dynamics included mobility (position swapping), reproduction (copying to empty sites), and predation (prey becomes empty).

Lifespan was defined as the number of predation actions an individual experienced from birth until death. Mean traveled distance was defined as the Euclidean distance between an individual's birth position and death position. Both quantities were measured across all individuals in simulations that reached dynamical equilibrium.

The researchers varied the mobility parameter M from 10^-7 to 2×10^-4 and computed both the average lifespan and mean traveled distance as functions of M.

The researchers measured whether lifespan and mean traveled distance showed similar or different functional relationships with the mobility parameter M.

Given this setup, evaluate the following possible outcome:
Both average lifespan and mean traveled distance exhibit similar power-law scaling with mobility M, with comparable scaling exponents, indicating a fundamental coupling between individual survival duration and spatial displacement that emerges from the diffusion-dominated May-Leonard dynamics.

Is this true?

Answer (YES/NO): YES